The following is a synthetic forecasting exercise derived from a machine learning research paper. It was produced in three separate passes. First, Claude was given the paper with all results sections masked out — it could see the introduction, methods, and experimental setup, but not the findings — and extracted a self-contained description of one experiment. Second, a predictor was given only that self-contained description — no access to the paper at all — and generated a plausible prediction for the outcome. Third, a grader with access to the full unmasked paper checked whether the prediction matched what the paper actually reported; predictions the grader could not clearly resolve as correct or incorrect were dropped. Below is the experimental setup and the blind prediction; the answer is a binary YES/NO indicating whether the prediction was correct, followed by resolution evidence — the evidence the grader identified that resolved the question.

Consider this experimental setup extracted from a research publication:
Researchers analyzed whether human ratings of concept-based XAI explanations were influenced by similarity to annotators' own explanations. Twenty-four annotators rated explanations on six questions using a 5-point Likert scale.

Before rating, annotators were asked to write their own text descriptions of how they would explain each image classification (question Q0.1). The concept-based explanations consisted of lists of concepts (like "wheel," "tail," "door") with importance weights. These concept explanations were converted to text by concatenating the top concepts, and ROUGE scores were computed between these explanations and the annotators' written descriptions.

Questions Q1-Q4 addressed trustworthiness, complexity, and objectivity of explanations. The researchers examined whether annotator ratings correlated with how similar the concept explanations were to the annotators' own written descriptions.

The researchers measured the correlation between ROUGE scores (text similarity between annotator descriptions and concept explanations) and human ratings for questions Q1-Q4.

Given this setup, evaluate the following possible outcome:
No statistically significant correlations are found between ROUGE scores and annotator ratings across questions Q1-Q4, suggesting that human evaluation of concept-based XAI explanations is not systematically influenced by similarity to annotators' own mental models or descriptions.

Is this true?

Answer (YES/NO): NO